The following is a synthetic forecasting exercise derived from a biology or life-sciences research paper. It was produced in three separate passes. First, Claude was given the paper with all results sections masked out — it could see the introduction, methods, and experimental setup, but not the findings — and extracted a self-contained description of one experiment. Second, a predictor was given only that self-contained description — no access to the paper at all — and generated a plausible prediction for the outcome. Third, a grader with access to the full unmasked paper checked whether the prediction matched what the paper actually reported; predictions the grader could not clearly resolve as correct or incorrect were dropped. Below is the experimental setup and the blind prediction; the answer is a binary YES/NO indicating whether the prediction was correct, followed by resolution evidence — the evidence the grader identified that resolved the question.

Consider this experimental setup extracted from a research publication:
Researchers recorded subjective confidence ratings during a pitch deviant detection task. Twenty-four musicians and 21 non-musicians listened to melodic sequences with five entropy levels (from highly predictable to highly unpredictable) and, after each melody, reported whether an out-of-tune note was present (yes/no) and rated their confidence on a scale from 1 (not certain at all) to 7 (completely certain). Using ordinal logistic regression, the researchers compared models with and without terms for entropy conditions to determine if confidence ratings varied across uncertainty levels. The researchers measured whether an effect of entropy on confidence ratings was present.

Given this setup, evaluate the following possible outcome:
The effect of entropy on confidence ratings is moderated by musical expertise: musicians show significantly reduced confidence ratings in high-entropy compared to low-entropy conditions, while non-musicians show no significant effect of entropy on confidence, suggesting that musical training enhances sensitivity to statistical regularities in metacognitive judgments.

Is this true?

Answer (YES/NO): NO